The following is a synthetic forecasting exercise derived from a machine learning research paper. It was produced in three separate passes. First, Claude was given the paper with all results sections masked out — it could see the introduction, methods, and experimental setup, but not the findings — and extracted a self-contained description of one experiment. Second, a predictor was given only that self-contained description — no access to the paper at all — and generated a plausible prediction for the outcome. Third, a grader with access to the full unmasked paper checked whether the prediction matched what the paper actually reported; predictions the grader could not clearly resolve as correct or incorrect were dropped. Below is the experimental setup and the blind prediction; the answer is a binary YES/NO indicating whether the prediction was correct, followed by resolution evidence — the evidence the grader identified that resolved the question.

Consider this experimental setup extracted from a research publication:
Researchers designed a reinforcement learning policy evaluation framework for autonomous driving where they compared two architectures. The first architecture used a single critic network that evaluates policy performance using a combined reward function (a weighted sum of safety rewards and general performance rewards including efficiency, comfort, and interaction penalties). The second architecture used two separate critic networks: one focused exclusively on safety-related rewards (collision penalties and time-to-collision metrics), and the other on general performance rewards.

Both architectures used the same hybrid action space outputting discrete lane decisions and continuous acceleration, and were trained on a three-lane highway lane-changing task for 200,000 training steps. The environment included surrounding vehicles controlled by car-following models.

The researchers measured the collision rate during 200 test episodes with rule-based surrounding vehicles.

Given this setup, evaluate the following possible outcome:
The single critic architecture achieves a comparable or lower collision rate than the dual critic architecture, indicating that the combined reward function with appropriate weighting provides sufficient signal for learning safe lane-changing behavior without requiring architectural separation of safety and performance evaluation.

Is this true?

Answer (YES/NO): NO